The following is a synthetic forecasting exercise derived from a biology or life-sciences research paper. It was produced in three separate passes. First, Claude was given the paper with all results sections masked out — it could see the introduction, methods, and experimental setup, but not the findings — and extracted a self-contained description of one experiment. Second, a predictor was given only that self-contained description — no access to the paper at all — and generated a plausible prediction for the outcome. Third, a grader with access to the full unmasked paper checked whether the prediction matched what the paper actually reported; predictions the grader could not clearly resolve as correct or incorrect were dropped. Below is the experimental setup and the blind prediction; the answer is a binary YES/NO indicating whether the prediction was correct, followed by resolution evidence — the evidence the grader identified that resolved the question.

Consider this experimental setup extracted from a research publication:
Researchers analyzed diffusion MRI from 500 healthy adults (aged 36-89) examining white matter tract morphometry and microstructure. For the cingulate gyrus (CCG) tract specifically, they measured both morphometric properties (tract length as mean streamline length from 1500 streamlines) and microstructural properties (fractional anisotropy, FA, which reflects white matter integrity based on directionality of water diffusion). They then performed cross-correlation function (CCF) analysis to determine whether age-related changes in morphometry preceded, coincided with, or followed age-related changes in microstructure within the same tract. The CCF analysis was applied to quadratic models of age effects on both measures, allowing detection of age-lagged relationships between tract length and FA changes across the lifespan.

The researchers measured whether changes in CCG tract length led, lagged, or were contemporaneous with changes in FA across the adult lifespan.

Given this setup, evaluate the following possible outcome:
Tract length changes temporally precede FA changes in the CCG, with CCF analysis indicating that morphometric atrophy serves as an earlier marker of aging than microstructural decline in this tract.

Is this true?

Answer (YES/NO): YES